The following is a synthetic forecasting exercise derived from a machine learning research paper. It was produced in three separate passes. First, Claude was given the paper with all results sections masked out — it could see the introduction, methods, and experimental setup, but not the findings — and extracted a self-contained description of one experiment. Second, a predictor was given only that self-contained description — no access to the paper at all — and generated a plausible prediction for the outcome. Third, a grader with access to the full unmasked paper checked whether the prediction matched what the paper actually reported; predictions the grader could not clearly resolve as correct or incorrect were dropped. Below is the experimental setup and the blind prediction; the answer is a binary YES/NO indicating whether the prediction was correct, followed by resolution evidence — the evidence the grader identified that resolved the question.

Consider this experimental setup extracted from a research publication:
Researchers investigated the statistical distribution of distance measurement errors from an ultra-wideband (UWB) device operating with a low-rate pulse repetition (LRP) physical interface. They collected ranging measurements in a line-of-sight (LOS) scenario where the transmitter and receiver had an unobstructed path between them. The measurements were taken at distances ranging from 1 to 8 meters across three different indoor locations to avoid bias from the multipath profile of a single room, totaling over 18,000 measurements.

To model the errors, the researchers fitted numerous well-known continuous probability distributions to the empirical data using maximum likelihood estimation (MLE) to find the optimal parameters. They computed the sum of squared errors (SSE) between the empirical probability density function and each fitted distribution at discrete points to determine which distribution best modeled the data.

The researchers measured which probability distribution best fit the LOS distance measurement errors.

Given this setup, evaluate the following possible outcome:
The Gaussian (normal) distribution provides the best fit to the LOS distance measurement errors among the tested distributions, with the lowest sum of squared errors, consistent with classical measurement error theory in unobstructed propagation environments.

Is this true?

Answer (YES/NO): YES